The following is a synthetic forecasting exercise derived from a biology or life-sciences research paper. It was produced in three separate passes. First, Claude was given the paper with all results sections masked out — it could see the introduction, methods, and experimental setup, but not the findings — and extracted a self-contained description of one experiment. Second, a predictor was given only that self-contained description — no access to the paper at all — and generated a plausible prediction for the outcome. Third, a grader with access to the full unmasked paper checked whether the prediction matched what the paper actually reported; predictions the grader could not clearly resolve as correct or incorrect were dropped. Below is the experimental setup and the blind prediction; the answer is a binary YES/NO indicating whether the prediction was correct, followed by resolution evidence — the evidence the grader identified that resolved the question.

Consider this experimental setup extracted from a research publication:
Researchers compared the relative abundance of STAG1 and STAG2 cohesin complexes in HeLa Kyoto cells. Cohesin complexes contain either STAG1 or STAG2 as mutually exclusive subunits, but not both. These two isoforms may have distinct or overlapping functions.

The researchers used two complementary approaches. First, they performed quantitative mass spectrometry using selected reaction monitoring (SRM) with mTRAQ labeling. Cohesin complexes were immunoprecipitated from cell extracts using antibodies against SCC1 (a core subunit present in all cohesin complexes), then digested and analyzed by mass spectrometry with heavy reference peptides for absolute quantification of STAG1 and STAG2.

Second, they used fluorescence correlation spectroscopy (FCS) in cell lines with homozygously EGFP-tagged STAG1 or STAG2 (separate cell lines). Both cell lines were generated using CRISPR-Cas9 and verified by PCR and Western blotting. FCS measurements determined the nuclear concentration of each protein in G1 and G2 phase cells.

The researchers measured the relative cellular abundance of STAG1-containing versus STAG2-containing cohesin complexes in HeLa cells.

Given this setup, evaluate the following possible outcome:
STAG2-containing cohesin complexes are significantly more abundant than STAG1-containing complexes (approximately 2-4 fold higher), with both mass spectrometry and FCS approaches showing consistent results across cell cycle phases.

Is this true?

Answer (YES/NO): YES